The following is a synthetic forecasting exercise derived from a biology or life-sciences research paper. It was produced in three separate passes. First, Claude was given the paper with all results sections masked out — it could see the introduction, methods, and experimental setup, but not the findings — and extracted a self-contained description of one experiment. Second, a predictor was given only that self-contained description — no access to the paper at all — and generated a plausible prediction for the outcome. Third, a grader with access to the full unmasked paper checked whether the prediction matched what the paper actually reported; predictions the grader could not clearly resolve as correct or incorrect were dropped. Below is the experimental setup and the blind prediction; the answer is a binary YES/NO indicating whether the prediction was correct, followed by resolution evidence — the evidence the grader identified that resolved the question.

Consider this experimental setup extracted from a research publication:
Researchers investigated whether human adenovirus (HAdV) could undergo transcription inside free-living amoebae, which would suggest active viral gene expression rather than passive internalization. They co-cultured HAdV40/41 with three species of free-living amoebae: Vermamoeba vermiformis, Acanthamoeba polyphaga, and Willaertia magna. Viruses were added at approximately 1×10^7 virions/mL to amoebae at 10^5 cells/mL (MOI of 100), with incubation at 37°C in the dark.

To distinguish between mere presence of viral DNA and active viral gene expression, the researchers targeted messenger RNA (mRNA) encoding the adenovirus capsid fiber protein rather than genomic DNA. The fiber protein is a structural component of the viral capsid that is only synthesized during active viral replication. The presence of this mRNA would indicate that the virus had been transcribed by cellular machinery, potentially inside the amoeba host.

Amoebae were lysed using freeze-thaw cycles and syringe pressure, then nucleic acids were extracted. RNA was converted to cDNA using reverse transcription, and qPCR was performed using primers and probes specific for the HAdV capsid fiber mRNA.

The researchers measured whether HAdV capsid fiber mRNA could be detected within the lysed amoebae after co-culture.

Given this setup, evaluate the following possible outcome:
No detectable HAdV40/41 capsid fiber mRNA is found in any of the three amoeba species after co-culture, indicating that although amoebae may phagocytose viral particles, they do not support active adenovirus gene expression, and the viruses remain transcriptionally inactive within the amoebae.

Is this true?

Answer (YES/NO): NO